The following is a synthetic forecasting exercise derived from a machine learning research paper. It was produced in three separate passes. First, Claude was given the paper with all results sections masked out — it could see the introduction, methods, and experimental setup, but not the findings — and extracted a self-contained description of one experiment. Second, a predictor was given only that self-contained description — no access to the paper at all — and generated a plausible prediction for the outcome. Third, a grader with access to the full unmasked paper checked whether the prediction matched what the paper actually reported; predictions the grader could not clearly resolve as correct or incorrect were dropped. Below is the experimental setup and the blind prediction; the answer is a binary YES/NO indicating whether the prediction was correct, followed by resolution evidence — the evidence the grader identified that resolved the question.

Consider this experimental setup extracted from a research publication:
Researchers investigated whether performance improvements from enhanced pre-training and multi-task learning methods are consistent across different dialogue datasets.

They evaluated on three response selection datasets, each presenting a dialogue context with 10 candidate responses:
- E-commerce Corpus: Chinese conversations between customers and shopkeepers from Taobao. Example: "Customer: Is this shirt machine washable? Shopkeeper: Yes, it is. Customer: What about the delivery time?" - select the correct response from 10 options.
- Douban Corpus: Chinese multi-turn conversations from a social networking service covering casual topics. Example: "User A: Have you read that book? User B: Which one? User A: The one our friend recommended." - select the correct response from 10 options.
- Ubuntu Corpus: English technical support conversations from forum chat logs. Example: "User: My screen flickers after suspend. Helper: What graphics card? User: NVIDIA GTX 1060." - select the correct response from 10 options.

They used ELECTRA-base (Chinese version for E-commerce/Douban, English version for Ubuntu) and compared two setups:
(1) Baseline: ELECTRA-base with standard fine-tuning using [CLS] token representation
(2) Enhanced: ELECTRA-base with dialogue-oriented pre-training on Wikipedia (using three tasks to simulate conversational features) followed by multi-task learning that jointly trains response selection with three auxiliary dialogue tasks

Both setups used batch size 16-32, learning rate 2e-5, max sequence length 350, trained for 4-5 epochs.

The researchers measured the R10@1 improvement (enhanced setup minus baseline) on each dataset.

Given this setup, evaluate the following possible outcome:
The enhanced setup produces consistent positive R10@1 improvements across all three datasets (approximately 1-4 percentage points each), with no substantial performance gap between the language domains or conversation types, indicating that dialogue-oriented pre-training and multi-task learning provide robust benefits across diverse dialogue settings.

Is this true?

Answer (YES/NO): NO